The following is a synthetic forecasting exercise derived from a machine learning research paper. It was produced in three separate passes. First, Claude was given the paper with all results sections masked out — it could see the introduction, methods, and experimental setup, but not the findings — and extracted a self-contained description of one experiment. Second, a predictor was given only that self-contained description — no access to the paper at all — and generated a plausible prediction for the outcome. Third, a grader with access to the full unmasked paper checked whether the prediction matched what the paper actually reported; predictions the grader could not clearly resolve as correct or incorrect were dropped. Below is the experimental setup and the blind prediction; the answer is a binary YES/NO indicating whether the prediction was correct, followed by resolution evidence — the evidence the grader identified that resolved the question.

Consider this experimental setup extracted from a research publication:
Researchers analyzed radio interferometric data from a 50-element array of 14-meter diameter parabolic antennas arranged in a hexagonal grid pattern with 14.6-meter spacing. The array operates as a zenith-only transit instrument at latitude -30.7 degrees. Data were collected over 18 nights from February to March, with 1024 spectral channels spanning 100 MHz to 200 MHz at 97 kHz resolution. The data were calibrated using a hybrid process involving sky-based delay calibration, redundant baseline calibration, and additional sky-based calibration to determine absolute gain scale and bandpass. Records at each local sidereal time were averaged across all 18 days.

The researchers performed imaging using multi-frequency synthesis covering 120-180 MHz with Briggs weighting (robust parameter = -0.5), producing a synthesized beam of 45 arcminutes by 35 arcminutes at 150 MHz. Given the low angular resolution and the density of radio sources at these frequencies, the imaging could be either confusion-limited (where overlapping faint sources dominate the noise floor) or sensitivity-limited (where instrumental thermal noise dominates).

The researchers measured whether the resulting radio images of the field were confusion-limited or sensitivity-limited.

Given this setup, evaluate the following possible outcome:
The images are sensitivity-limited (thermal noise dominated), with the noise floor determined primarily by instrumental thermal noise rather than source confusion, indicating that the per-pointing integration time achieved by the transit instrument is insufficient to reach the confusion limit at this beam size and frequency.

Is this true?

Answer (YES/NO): NO